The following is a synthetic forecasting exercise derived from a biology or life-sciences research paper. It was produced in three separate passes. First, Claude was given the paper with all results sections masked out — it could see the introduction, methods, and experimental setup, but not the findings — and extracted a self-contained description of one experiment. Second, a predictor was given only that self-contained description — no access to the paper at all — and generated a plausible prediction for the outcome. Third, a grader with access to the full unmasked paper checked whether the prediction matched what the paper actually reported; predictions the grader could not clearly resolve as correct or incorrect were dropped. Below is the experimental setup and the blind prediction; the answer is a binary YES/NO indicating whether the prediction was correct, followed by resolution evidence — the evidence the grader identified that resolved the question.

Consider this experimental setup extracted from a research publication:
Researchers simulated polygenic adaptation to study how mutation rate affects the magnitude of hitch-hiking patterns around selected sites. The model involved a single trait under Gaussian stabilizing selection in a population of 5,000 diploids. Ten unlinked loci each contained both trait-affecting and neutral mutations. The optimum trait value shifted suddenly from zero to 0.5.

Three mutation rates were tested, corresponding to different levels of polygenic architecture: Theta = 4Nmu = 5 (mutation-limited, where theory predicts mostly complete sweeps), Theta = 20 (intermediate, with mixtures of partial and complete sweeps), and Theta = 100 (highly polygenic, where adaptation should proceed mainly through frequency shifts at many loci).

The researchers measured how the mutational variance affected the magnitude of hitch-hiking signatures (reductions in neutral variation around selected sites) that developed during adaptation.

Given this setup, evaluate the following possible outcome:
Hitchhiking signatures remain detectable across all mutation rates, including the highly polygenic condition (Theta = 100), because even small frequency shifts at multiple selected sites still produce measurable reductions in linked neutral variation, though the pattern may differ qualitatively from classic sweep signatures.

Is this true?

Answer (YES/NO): NO